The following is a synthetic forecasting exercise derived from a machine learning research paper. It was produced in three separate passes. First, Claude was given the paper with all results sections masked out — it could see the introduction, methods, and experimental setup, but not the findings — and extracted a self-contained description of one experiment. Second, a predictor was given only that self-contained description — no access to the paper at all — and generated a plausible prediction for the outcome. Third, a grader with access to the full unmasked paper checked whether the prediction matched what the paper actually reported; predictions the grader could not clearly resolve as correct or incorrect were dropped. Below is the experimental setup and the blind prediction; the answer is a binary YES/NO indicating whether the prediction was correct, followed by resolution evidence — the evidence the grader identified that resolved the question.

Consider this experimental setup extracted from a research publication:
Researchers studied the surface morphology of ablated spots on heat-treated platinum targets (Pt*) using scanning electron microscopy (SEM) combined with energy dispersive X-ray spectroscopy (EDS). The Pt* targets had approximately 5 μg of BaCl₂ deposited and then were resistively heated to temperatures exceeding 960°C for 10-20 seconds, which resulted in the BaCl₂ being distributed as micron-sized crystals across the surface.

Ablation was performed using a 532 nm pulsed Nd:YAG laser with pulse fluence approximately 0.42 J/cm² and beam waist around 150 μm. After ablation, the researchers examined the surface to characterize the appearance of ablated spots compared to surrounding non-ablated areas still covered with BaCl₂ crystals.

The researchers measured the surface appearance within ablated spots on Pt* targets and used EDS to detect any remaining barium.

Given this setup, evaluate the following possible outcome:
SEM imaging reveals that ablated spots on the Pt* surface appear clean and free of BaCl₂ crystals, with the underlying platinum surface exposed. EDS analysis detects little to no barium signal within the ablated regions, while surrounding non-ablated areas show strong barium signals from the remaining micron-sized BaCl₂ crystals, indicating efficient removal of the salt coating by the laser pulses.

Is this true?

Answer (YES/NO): NO